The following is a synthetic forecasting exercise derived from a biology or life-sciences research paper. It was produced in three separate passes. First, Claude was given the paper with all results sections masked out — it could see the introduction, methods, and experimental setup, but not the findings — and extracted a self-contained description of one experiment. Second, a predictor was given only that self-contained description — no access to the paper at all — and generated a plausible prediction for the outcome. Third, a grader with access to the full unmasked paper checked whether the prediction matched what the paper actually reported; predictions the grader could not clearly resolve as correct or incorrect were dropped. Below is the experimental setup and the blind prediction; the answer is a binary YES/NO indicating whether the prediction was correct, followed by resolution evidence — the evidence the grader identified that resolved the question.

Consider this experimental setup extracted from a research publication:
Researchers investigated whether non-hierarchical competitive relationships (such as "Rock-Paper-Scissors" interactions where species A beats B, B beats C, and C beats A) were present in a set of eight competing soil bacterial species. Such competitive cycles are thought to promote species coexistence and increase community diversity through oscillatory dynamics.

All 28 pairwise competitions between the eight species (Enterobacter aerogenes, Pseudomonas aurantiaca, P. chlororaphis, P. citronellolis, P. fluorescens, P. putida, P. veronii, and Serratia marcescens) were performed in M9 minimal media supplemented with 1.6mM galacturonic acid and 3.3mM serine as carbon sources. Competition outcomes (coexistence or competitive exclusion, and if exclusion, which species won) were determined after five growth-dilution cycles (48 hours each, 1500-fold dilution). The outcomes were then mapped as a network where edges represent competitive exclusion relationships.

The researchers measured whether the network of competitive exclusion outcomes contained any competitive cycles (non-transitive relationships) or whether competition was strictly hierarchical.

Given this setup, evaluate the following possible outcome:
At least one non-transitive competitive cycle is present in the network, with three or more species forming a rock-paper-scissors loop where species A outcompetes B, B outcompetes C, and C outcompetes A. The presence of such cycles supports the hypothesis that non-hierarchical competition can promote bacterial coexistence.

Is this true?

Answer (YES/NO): NO